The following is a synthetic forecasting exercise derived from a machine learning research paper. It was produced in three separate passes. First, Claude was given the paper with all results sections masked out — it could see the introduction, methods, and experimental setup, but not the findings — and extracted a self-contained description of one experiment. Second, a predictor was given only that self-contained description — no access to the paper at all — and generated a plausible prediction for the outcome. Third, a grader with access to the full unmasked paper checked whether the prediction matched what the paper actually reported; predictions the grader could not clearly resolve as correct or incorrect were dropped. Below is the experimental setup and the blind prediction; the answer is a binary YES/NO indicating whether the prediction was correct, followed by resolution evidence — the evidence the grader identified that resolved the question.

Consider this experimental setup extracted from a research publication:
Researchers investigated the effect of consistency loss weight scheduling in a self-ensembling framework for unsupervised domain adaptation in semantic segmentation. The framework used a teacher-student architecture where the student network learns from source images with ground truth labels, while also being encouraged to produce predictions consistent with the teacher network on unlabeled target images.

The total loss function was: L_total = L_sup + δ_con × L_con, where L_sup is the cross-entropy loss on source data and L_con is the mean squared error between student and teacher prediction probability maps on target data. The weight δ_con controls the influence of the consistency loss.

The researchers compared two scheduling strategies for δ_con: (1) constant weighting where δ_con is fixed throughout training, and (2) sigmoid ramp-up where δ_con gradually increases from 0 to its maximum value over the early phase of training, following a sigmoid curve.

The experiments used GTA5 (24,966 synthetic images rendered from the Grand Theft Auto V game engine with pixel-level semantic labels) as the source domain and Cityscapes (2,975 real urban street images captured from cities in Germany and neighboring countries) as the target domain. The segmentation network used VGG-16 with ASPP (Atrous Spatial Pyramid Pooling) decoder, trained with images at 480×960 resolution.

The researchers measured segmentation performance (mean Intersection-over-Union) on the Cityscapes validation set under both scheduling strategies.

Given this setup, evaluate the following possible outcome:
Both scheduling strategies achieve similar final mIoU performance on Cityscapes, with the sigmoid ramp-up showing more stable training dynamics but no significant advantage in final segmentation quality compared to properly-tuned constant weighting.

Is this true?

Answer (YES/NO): NO